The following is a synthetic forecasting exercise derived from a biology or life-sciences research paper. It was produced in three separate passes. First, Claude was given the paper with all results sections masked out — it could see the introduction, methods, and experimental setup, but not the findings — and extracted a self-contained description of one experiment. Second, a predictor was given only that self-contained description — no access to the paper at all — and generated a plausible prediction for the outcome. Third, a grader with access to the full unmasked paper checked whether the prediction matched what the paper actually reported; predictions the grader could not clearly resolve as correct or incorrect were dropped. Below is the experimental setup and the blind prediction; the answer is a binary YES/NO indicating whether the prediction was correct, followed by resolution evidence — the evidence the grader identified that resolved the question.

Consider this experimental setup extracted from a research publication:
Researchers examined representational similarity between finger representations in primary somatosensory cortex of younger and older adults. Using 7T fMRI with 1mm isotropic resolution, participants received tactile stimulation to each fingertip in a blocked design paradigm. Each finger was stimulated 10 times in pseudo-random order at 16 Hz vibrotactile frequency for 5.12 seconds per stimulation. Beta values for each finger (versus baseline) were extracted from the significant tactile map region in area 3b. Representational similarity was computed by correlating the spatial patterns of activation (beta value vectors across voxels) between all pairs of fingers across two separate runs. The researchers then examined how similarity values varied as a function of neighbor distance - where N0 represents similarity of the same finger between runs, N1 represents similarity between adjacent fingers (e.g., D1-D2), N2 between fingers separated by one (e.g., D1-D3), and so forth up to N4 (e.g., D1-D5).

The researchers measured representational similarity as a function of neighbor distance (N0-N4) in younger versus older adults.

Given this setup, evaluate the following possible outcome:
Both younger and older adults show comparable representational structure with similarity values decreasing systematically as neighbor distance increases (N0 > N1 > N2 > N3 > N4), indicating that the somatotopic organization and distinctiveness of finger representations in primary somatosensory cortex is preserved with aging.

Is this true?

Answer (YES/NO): NO